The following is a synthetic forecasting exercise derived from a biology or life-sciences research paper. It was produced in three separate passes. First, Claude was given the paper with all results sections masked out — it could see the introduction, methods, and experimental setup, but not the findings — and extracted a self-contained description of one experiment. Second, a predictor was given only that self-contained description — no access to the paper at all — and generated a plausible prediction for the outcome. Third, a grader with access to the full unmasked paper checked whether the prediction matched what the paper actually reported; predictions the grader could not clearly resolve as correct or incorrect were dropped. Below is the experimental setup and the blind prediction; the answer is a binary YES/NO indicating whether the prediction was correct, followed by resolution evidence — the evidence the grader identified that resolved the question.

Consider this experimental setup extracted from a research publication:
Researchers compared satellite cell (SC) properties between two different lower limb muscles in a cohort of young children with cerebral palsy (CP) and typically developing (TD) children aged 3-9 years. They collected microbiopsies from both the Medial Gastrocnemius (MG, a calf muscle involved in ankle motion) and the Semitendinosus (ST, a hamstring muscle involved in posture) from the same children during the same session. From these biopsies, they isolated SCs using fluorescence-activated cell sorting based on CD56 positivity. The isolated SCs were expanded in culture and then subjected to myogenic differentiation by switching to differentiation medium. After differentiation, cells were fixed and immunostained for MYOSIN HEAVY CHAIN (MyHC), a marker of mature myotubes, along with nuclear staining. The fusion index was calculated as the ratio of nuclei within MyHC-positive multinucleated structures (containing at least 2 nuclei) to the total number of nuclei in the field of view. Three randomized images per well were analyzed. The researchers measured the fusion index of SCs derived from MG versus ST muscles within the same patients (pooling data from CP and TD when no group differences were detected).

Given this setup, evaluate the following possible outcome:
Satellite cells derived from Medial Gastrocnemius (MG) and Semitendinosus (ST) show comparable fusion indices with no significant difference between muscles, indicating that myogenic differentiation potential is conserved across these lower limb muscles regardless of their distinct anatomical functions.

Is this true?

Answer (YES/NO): NO